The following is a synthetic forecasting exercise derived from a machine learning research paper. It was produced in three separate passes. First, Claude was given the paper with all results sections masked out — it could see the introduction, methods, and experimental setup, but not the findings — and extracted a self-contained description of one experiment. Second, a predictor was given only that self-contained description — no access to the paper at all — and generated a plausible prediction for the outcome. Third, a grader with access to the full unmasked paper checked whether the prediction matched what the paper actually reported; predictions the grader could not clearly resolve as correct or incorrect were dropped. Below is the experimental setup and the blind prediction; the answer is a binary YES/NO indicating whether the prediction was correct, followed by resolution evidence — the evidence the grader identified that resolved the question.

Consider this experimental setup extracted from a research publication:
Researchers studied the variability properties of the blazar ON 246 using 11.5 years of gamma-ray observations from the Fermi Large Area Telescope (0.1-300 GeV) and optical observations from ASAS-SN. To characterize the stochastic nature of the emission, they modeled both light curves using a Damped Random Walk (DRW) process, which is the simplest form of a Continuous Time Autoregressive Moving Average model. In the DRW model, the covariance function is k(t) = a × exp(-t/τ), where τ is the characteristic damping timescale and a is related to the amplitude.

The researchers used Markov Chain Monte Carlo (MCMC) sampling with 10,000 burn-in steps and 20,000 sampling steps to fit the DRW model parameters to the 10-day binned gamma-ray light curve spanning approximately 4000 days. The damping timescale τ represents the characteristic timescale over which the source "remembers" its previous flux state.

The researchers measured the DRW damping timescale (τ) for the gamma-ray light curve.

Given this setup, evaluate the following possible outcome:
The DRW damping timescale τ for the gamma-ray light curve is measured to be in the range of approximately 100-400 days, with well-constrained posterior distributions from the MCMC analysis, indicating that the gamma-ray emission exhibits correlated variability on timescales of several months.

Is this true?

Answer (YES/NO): NO